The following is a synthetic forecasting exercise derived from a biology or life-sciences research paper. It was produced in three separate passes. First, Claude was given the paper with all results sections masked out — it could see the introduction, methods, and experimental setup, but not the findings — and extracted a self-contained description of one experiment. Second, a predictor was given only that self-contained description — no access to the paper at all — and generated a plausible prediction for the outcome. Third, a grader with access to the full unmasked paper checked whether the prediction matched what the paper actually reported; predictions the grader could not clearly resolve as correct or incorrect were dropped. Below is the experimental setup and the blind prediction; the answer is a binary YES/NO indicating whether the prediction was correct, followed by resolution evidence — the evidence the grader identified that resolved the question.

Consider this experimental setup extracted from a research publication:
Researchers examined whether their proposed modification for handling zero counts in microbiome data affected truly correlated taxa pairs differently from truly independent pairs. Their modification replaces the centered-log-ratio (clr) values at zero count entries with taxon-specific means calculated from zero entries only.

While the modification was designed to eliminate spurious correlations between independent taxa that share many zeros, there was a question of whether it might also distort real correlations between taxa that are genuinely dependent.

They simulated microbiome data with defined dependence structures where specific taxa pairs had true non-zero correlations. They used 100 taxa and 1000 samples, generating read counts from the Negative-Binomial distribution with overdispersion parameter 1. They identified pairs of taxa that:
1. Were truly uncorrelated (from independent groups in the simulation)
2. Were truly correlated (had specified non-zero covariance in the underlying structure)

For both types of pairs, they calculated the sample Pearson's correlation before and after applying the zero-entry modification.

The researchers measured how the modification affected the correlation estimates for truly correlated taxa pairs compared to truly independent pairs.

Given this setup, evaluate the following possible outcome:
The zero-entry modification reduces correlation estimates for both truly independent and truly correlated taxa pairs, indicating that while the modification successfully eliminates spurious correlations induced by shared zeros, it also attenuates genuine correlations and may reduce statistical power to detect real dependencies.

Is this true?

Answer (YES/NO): NO